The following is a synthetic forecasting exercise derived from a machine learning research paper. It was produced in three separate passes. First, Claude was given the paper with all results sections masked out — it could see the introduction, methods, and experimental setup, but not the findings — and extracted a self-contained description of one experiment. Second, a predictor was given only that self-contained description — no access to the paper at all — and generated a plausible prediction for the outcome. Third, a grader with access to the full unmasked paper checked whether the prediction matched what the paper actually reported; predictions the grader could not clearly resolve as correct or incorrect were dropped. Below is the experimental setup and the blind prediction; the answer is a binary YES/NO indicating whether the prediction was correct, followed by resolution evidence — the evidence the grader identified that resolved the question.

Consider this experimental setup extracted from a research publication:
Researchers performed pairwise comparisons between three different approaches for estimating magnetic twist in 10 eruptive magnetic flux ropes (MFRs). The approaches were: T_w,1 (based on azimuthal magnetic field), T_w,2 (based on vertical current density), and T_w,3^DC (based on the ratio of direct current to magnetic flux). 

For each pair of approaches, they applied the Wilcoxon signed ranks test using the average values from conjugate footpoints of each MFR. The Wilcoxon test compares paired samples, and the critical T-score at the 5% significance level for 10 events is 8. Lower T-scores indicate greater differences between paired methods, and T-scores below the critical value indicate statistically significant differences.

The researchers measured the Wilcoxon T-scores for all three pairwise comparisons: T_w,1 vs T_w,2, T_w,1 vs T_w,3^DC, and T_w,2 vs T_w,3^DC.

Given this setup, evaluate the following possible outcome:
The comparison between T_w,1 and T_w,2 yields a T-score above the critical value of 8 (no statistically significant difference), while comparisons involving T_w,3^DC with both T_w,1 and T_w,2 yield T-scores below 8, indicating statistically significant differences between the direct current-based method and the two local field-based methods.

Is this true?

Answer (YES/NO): NO